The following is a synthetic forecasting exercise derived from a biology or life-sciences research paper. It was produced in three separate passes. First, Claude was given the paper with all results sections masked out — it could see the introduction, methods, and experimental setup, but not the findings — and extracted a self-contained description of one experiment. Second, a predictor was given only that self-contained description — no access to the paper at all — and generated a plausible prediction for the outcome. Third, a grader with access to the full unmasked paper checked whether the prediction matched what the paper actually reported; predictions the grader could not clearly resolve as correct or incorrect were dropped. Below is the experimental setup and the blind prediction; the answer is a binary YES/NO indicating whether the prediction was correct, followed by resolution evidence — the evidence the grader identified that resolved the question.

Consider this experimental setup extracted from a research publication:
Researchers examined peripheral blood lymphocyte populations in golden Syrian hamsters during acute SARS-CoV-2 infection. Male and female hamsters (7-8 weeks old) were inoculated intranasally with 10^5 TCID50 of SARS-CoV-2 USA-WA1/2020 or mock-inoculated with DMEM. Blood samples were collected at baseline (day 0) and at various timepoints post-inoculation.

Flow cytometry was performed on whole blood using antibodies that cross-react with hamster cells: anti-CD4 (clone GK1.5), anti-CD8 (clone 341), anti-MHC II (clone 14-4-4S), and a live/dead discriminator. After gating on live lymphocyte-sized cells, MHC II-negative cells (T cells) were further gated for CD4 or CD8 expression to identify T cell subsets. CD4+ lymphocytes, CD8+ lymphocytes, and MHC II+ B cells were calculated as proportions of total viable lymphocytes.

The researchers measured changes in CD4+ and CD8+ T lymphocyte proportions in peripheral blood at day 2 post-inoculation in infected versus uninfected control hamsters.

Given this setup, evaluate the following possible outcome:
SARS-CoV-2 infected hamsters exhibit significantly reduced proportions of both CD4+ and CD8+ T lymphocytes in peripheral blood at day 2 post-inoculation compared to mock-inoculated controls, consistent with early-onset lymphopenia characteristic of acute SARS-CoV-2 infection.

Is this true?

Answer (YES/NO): NO